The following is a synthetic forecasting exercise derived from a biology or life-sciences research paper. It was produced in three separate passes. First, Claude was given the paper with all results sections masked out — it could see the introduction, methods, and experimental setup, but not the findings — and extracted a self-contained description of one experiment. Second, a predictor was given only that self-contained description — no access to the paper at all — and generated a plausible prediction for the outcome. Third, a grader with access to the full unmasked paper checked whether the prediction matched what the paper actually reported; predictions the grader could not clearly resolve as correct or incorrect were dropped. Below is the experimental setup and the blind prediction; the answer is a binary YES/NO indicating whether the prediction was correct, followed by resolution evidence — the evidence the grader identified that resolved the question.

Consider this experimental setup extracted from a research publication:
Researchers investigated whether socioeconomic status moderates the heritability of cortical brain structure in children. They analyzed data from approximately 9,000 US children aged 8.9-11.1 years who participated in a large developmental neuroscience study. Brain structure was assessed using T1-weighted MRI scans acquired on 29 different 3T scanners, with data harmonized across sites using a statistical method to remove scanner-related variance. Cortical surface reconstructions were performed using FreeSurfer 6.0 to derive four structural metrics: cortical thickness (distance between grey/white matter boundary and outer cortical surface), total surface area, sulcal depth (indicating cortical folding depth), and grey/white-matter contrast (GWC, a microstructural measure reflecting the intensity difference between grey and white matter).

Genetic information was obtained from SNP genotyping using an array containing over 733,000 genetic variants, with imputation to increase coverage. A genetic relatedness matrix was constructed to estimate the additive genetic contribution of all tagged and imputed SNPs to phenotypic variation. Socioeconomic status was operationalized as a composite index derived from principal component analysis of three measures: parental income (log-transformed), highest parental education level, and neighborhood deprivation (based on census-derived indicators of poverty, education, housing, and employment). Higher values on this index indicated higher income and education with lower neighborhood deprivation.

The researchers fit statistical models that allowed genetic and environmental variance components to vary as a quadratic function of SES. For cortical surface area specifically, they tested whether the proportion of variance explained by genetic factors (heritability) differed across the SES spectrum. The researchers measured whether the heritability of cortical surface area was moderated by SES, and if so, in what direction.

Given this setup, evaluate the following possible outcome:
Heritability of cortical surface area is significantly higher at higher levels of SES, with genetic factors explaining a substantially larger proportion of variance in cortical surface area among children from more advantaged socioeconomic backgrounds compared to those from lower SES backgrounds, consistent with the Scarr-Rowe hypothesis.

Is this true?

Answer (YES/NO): YES